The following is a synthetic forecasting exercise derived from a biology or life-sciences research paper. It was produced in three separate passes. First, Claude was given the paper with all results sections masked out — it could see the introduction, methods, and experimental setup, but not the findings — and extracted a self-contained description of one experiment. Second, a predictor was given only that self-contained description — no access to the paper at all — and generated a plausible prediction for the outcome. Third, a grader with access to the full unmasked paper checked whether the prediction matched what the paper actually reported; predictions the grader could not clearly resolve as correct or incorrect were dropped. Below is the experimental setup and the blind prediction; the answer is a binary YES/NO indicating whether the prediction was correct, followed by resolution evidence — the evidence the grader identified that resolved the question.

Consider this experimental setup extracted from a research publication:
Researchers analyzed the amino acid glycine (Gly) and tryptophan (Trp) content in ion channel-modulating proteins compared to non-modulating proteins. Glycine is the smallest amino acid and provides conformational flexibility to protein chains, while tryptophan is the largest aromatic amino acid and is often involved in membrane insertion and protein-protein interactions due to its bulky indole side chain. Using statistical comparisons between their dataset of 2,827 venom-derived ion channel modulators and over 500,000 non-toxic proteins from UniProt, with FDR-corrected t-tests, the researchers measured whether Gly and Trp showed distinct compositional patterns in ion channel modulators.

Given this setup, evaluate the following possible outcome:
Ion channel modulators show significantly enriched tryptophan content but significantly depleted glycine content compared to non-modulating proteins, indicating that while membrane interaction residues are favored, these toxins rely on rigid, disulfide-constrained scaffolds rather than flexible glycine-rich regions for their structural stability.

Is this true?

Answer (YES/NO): NO